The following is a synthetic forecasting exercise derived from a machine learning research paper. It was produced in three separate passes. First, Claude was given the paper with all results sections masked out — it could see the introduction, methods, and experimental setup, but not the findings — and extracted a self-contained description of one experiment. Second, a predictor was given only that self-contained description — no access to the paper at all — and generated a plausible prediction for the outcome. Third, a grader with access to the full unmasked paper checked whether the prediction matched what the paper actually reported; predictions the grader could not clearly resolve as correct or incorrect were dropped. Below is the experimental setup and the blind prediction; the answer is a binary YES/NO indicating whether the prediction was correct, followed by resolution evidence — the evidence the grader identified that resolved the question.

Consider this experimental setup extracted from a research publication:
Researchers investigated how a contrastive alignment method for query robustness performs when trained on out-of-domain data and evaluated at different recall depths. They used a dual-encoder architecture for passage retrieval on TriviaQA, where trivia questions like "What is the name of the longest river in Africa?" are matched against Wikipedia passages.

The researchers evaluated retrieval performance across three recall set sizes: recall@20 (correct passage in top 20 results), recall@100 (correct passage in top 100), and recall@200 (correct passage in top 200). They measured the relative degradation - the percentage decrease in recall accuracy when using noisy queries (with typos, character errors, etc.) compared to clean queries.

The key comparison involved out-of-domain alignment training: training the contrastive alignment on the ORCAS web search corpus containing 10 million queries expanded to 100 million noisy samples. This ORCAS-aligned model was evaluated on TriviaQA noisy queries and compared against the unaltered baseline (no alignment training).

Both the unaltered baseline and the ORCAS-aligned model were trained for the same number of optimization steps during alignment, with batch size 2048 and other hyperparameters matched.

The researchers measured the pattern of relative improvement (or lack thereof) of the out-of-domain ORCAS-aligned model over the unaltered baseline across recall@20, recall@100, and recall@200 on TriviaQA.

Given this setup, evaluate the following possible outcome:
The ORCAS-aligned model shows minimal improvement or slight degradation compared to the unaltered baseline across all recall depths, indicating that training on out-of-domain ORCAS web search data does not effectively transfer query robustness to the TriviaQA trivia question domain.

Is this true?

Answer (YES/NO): NO